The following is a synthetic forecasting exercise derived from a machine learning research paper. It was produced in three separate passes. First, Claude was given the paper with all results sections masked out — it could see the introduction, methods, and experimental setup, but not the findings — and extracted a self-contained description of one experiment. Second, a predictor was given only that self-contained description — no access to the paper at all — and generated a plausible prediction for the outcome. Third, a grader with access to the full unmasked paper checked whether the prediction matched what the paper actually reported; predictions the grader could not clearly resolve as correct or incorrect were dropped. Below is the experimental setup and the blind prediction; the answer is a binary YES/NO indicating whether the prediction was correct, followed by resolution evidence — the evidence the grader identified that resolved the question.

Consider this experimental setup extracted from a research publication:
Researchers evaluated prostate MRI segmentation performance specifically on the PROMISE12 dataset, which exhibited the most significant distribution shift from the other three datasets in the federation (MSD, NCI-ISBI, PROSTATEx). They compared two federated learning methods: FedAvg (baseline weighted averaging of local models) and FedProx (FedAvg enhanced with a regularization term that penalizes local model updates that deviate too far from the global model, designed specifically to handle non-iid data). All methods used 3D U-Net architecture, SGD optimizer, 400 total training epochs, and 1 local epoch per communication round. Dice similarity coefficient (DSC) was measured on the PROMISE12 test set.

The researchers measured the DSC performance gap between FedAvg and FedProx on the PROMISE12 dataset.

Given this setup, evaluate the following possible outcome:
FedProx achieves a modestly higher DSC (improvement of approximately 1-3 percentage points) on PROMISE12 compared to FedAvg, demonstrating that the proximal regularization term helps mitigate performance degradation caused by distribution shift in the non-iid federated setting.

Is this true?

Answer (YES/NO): YES